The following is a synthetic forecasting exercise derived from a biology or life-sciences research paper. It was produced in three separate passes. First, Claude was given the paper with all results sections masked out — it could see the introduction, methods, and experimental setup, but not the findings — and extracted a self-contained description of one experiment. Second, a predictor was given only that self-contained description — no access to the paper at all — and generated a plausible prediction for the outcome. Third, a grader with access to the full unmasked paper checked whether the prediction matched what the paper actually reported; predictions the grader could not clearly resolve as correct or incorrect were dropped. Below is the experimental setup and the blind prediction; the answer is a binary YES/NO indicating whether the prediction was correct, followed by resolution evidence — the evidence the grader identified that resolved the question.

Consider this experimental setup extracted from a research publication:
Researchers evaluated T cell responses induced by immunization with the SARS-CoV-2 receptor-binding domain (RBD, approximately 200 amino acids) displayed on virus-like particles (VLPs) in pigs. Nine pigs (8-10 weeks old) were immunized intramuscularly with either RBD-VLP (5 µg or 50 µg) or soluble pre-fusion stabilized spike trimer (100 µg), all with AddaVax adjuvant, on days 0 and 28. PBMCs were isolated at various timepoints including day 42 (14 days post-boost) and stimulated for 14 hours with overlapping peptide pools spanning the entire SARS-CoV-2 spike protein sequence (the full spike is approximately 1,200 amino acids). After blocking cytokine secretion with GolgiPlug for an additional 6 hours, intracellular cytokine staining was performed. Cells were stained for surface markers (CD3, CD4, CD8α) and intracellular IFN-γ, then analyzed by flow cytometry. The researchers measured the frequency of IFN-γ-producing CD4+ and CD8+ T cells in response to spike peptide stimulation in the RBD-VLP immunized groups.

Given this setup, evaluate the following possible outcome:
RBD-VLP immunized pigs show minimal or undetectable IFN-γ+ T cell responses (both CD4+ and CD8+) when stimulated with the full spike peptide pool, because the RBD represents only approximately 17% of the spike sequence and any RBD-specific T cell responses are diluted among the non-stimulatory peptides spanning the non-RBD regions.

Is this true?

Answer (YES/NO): NO